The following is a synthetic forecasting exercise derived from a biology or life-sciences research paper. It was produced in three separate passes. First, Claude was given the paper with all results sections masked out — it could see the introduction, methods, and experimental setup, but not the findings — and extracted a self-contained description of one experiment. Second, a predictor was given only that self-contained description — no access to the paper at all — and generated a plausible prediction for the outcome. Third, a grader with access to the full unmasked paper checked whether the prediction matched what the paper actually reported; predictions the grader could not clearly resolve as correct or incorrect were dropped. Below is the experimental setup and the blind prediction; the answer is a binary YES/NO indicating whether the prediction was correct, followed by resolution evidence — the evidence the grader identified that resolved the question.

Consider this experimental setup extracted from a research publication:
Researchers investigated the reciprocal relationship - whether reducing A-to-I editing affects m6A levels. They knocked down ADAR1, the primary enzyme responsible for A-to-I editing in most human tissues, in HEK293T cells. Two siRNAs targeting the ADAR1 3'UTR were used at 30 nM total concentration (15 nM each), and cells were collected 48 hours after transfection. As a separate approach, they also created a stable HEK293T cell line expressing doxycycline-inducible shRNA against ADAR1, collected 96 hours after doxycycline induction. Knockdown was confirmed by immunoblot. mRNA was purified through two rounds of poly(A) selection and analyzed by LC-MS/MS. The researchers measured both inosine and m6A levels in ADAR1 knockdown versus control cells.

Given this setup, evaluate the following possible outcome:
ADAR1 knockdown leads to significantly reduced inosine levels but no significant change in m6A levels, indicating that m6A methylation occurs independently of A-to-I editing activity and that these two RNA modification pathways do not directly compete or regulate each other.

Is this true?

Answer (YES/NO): YES